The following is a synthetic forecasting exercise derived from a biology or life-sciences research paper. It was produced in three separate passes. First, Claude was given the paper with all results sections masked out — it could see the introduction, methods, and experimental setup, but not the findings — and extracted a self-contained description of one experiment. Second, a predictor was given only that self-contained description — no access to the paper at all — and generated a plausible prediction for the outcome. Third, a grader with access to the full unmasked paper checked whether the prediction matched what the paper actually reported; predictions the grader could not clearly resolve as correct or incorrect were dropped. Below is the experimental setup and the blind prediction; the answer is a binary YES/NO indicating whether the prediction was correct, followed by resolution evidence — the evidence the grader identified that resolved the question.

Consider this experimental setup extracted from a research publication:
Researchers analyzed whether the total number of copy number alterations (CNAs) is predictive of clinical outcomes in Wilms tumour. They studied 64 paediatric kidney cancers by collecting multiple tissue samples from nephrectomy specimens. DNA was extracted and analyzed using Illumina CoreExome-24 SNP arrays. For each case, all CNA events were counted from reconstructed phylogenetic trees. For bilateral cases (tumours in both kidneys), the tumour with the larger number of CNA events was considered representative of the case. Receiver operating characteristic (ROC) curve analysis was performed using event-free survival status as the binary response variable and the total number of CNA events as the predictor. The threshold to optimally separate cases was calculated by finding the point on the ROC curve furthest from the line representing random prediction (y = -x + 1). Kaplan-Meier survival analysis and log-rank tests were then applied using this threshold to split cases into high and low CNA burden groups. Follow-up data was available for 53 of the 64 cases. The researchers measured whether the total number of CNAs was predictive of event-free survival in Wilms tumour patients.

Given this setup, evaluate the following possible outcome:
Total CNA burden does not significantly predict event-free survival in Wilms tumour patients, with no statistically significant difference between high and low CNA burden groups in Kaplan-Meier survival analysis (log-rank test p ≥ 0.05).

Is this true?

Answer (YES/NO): NO